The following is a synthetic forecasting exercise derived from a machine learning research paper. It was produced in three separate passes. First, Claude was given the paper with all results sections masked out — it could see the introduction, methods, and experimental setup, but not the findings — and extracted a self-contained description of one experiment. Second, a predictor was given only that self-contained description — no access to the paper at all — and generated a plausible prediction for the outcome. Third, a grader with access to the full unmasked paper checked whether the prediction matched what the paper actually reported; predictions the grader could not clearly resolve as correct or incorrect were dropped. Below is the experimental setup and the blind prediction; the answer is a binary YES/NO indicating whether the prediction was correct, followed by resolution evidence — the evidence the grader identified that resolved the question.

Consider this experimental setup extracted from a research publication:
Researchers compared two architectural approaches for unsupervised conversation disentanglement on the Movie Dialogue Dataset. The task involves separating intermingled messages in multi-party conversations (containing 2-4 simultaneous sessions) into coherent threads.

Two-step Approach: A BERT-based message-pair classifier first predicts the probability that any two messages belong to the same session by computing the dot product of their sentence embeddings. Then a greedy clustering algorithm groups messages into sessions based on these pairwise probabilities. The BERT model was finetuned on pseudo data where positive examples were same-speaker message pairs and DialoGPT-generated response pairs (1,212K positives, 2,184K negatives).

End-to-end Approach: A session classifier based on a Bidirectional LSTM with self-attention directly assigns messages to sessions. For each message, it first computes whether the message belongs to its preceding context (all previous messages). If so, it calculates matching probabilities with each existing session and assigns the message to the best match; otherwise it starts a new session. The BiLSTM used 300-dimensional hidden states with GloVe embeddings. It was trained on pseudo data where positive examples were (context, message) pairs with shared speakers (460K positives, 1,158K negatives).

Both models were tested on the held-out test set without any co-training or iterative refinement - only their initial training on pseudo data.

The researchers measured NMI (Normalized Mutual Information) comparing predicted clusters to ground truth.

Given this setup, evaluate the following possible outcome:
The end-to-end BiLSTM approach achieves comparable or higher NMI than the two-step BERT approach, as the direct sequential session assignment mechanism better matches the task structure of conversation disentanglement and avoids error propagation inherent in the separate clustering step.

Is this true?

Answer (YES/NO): YES